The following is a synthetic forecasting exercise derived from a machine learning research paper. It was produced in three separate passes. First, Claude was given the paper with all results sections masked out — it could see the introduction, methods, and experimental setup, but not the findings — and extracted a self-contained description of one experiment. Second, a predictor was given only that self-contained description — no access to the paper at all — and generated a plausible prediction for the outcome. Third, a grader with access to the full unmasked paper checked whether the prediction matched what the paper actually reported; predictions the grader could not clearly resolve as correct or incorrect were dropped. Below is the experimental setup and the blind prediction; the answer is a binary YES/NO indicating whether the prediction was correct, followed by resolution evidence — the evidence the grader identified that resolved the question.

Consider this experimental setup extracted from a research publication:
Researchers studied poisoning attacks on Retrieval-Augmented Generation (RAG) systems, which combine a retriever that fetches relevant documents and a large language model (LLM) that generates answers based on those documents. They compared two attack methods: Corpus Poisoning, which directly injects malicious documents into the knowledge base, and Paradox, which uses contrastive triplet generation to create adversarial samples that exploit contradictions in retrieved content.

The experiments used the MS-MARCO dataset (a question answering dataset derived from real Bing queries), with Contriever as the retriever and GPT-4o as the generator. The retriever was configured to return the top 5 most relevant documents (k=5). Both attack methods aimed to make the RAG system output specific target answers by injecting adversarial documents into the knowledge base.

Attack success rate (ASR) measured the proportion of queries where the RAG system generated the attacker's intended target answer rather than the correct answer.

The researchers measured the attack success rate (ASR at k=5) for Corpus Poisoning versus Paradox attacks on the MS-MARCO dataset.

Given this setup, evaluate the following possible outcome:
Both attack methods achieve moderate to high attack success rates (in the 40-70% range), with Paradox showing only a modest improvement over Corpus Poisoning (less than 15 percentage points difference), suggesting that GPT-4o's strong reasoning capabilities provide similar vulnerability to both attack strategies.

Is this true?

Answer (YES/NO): NO